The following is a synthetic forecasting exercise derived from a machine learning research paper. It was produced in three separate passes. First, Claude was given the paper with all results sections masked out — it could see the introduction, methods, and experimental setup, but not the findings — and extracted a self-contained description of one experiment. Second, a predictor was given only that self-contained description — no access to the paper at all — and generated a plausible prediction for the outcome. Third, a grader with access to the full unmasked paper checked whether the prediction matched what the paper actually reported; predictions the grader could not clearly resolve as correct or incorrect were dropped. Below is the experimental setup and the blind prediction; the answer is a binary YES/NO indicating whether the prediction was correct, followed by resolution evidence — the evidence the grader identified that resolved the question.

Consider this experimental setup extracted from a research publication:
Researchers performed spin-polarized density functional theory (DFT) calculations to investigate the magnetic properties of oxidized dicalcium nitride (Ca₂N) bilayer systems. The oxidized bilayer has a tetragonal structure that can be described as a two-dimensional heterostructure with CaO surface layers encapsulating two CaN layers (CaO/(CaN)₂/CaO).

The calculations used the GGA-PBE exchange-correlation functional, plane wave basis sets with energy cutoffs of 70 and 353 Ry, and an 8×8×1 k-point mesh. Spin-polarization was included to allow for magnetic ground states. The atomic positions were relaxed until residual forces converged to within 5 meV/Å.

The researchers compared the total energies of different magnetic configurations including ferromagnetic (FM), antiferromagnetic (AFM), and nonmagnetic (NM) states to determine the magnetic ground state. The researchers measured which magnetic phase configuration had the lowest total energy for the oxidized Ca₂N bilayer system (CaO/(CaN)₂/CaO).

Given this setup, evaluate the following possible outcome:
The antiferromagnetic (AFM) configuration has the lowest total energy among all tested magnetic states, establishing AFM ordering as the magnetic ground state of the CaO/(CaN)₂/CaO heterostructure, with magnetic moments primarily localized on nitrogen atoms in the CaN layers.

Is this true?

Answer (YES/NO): NO